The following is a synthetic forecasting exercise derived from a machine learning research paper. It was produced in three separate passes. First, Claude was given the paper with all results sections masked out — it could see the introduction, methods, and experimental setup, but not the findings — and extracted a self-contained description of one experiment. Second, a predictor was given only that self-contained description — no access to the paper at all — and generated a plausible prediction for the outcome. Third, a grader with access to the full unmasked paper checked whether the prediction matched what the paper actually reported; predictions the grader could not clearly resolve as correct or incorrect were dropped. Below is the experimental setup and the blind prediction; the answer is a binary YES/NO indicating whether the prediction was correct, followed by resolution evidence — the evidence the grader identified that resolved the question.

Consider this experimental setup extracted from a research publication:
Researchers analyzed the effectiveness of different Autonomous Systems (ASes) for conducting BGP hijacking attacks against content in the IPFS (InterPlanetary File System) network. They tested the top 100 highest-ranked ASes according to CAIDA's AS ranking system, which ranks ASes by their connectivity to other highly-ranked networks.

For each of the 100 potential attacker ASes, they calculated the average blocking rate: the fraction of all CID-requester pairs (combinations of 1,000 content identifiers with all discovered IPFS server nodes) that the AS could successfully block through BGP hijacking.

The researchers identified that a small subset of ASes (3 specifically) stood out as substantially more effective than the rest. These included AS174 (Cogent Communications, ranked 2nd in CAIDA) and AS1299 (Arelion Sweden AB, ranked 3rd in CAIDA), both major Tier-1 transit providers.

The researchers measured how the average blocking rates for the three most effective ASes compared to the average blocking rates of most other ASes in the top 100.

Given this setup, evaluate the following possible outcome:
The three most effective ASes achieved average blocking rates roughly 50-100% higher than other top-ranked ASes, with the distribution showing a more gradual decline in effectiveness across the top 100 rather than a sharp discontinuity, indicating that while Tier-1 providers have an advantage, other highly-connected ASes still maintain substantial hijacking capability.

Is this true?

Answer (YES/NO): NO